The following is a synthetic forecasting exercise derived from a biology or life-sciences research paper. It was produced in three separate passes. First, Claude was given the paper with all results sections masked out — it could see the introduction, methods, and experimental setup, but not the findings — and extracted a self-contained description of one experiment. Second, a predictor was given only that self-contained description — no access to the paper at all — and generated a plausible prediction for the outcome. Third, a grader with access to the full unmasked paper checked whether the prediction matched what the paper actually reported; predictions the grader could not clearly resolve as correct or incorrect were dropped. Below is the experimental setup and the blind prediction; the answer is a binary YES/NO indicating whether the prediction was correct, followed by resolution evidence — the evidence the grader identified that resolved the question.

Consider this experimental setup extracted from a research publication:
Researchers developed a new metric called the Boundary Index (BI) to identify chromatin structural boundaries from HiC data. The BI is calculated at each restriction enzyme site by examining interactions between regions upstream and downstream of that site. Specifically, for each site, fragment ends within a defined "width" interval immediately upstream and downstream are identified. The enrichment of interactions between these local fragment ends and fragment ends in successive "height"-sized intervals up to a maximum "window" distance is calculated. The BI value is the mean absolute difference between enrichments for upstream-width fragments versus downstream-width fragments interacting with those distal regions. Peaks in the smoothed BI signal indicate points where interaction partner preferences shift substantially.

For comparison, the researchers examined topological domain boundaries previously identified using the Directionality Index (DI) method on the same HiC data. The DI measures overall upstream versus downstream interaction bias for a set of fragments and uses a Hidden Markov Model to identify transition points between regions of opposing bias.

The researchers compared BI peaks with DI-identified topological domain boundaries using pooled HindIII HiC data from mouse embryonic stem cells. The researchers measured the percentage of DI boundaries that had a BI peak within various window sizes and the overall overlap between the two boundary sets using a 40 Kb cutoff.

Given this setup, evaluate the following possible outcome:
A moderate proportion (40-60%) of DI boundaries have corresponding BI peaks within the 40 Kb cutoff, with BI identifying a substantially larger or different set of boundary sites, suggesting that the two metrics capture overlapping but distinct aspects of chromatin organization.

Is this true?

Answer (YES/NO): NO